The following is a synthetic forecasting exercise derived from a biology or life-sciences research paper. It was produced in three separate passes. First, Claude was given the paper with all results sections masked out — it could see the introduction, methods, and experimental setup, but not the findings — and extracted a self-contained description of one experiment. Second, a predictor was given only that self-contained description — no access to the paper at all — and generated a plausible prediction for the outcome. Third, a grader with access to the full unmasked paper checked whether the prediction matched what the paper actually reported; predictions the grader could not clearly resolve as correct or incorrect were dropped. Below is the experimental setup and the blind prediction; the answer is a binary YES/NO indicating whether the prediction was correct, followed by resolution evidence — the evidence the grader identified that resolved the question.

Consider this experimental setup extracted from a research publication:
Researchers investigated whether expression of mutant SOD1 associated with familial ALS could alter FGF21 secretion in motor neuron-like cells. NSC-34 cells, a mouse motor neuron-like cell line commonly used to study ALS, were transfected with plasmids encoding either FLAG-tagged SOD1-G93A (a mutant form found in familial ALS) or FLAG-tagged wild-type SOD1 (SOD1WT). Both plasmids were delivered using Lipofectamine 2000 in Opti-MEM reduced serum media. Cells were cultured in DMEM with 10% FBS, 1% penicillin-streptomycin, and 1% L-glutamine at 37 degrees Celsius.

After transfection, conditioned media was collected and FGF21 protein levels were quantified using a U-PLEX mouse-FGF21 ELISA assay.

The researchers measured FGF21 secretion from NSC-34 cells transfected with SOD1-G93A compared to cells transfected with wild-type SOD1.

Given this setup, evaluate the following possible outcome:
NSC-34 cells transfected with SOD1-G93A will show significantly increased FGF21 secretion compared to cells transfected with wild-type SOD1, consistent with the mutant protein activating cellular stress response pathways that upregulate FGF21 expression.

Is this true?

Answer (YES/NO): NO